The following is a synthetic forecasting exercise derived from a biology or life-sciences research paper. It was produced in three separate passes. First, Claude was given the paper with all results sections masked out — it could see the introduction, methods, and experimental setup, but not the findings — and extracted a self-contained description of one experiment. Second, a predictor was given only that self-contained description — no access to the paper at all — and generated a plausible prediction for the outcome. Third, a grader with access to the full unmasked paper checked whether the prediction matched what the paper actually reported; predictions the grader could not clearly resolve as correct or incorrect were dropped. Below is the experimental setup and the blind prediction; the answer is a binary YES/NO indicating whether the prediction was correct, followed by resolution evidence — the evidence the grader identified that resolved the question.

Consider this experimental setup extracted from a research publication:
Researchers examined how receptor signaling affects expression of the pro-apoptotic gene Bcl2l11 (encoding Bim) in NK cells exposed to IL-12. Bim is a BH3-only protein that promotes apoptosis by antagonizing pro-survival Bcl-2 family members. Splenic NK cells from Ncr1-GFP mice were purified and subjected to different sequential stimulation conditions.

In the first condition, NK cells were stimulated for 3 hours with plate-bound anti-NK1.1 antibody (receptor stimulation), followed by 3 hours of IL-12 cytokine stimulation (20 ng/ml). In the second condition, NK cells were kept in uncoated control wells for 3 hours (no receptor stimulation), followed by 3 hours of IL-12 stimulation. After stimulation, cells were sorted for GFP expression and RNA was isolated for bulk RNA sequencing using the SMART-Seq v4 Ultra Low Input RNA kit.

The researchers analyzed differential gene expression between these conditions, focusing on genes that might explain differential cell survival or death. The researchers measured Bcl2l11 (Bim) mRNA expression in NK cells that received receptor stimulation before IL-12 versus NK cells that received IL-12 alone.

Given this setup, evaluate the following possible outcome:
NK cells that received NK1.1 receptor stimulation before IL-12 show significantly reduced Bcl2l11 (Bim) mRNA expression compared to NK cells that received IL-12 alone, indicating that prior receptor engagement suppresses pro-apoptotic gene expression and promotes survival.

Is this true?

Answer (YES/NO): YES